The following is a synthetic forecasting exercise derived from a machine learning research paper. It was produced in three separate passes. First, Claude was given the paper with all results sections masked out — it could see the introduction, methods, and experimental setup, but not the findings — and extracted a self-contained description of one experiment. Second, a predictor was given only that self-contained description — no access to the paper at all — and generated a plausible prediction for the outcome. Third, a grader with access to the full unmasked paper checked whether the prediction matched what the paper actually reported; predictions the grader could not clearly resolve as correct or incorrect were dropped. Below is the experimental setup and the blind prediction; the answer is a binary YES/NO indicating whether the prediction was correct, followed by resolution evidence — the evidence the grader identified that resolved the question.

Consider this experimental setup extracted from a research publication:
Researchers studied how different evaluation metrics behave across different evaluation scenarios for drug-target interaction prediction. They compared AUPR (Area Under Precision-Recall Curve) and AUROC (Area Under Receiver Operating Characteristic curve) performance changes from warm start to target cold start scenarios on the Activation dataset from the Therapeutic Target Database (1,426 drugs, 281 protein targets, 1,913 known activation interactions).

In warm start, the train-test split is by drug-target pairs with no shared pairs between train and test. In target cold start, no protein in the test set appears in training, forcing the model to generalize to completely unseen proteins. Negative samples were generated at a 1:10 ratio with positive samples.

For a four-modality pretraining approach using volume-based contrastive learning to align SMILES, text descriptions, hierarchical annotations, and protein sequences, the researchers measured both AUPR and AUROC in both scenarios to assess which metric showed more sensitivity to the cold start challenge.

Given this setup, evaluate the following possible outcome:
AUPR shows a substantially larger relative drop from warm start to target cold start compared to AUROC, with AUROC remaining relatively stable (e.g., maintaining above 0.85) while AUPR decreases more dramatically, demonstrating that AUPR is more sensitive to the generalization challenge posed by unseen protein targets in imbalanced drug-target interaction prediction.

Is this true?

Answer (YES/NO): NO